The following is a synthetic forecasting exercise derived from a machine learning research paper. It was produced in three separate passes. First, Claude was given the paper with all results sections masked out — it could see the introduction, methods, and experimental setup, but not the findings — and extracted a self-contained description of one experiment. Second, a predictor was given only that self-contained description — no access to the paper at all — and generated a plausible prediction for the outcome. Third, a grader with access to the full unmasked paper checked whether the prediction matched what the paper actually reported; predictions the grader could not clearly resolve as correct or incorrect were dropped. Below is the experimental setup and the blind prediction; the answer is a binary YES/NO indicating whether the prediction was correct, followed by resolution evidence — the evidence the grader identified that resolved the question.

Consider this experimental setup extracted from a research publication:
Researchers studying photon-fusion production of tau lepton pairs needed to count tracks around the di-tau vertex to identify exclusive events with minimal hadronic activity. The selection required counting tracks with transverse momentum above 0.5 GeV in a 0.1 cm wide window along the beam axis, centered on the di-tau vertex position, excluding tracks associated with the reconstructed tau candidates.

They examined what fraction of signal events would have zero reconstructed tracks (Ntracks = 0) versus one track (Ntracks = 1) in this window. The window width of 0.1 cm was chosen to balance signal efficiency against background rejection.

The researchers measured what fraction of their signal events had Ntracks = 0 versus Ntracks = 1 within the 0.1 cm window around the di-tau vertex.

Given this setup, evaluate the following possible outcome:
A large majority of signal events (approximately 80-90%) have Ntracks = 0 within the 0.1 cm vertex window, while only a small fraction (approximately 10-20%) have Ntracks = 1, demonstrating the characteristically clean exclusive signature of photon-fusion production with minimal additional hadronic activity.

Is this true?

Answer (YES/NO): NO